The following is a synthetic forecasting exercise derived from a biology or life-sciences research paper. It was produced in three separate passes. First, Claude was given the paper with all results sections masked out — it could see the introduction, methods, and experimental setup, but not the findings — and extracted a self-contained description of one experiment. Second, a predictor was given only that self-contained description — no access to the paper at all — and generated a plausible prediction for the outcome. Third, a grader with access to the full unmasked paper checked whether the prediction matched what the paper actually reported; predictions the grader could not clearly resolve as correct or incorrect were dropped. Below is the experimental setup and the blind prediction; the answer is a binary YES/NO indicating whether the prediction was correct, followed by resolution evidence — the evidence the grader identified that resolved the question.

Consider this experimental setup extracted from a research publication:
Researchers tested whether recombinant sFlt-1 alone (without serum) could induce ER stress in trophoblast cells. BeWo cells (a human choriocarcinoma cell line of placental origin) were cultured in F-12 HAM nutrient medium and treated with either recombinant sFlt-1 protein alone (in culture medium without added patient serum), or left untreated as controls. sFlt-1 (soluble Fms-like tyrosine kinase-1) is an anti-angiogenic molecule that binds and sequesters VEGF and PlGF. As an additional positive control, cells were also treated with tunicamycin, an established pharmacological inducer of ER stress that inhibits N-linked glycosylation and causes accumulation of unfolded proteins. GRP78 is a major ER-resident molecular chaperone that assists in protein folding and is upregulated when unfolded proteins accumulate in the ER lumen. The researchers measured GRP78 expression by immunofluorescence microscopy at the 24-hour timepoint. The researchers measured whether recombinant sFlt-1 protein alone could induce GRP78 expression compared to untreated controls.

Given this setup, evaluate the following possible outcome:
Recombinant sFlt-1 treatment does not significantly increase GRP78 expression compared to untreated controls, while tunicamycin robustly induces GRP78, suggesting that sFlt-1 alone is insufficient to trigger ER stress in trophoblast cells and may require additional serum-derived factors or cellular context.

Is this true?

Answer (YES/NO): NO